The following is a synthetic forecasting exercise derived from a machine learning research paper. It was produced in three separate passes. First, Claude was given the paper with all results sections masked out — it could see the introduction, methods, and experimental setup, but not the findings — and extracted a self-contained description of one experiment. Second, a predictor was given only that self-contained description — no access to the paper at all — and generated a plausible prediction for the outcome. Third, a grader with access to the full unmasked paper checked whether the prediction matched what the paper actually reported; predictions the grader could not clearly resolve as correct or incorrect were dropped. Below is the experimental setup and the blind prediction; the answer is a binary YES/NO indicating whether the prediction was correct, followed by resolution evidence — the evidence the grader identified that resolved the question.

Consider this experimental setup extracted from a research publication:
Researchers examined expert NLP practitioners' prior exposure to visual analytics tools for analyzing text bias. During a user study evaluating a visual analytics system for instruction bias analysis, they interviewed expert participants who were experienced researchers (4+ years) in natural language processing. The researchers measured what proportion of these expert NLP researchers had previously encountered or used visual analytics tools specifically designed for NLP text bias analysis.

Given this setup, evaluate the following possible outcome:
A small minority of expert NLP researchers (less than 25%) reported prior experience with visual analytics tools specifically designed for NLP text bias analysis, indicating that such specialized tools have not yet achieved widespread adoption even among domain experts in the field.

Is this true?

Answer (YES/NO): NO